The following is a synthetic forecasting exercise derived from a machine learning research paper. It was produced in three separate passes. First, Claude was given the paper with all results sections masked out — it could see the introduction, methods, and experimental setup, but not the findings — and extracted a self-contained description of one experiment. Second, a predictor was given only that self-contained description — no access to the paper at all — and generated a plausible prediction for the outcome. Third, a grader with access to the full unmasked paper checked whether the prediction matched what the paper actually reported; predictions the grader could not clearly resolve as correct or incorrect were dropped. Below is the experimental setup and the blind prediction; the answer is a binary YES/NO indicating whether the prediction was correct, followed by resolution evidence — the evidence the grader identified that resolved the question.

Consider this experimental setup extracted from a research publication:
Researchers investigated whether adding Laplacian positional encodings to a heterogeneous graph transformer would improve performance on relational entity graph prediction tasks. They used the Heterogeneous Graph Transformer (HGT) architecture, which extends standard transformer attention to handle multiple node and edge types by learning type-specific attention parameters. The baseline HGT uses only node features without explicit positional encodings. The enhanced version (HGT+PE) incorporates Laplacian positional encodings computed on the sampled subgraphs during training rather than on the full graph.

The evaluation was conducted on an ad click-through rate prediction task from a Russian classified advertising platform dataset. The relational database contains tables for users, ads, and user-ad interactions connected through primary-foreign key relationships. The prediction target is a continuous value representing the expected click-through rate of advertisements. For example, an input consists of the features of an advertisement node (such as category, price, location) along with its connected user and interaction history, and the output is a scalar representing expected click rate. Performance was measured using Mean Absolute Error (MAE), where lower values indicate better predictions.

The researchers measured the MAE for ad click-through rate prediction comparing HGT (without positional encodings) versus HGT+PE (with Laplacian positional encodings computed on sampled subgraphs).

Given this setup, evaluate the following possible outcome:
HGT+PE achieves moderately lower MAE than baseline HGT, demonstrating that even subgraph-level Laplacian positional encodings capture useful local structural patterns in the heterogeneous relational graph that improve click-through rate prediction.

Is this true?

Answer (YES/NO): NO